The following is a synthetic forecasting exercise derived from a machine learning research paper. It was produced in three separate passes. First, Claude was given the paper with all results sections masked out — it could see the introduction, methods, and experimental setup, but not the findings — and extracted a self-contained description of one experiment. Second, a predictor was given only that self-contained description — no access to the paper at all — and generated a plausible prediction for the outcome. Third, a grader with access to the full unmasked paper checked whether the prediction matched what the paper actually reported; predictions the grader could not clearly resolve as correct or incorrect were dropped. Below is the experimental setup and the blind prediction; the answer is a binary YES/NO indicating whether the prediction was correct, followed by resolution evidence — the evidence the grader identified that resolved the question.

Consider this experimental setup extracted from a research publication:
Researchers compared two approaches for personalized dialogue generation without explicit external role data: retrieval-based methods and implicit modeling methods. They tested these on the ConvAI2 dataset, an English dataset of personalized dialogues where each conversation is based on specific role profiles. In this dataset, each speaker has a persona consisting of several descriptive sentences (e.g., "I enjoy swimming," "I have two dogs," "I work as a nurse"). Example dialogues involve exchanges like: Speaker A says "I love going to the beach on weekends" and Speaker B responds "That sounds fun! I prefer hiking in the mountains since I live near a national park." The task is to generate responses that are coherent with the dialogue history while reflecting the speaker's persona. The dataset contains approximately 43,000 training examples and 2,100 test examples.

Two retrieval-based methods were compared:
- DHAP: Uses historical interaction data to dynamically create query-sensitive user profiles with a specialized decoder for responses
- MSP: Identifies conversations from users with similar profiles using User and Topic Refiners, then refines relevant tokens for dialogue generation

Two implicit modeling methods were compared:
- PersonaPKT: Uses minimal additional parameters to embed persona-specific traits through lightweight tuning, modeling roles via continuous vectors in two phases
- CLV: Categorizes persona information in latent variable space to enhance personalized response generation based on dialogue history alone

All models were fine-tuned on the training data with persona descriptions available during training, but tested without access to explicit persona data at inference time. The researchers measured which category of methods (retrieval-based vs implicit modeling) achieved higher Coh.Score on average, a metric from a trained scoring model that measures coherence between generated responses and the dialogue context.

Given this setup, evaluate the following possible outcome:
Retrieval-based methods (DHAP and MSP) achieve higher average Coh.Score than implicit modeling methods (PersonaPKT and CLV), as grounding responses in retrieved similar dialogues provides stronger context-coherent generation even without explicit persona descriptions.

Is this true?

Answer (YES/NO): NO